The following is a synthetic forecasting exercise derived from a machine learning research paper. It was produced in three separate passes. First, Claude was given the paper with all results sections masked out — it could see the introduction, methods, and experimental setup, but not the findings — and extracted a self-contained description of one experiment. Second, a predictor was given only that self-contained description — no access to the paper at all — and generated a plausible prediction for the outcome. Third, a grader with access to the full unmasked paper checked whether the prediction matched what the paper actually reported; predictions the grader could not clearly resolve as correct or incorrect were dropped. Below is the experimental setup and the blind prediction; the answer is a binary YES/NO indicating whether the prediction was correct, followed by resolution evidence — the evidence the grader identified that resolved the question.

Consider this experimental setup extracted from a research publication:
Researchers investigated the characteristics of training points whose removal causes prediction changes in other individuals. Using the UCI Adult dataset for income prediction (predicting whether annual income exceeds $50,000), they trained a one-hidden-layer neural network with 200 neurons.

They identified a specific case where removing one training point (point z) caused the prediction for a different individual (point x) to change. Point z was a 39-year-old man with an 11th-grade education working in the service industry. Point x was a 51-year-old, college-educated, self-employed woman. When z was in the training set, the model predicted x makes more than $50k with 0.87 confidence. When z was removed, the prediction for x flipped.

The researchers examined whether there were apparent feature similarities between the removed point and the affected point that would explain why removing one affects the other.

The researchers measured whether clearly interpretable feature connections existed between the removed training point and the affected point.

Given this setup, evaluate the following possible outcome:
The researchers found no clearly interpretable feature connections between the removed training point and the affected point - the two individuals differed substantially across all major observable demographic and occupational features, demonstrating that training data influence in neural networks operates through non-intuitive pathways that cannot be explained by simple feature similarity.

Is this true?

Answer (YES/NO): YES